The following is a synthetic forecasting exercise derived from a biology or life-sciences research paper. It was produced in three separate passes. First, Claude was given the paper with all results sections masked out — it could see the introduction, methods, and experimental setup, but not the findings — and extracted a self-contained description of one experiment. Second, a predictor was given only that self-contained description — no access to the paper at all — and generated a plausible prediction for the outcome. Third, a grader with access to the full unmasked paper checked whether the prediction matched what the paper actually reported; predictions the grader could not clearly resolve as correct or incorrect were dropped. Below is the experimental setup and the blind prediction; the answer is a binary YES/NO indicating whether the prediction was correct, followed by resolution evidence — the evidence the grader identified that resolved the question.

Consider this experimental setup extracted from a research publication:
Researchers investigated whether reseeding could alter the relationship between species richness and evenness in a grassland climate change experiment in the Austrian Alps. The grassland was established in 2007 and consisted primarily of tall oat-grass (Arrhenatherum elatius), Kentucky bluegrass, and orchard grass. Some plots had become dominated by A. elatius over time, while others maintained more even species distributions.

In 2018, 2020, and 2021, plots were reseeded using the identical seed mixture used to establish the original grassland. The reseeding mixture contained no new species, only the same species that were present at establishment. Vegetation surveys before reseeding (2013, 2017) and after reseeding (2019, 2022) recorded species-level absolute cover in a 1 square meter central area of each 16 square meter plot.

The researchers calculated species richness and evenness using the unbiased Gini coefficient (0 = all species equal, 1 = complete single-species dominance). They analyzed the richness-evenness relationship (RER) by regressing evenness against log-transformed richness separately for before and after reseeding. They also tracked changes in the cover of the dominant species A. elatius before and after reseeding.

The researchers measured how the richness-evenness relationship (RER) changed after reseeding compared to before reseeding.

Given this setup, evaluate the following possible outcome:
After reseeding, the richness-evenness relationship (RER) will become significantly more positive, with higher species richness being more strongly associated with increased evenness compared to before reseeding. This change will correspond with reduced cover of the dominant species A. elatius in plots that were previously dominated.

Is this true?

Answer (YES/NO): NO